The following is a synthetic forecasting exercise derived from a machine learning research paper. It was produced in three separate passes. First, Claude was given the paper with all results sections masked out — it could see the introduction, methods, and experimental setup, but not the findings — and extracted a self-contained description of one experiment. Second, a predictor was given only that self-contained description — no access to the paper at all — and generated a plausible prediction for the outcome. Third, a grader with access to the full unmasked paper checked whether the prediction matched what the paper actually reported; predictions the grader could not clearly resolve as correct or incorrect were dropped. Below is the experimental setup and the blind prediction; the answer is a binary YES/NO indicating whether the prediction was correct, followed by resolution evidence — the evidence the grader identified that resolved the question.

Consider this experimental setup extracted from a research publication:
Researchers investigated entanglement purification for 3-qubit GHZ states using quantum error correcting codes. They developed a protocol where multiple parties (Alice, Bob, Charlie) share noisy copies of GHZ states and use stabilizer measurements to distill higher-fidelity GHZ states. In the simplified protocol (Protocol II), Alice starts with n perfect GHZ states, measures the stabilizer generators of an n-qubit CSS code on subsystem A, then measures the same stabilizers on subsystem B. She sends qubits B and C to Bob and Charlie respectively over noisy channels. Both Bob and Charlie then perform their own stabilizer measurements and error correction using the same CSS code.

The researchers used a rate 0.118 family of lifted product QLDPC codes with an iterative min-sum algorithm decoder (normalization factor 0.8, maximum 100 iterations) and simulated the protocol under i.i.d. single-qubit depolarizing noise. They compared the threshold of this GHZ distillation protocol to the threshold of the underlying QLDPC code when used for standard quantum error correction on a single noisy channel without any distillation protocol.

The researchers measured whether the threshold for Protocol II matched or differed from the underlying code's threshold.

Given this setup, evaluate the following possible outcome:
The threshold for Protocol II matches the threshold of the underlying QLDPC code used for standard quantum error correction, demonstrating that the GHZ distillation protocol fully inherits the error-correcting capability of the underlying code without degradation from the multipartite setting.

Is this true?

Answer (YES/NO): YES